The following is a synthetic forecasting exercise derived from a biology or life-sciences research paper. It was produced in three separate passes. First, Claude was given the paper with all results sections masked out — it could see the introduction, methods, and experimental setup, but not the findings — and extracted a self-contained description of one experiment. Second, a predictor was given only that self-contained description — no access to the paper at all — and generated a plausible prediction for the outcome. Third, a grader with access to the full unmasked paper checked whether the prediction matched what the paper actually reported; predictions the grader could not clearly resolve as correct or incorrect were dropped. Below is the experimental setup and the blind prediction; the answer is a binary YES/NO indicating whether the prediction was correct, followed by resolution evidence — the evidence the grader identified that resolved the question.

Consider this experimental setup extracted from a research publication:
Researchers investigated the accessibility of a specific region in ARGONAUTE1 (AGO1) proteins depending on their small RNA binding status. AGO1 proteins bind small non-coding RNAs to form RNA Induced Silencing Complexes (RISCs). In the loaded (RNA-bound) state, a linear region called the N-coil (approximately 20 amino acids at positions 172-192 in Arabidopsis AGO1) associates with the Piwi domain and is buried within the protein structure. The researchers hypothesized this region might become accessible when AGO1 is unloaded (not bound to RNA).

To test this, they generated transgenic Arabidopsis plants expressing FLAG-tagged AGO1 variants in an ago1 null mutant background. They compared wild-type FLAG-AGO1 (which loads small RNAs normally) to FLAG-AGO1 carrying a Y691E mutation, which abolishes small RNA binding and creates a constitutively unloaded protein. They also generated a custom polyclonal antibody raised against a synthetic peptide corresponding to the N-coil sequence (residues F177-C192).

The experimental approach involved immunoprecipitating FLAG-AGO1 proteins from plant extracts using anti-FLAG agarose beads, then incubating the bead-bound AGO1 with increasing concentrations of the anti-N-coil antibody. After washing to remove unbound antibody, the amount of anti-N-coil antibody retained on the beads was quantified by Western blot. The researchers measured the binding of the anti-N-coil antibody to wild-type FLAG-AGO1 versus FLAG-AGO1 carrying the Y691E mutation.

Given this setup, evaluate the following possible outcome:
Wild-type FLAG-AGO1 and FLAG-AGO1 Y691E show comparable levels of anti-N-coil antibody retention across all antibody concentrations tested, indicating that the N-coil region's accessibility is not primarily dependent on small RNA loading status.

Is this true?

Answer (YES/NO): NO